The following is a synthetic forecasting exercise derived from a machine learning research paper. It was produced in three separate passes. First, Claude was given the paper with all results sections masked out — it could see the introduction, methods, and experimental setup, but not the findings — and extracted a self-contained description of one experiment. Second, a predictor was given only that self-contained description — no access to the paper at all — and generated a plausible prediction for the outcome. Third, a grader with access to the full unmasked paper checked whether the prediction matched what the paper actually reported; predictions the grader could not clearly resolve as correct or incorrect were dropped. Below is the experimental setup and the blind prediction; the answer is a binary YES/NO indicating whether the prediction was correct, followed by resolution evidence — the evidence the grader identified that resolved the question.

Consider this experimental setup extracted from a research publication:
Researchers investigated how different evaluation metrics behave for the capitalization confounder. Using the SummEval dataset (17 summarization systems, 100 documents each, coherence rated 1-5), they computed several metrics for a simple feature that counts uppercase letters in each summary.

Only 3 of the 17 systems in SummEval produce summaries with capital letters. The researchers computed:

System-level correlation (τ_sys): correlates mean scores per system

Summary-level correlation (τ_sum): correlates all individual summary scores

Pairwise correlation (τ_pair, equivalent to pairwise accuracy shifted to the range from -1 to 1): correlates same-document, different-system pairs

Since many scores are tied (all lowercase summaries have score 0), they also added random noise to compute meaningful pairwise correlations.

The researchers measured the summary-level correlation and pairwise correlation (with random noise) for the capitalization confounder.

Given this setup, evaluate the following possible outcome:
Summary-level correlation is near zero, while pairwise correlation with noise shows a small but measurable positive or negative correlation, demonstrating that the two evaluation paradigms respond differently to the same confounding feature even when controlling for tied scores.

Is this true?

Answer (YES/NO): NO